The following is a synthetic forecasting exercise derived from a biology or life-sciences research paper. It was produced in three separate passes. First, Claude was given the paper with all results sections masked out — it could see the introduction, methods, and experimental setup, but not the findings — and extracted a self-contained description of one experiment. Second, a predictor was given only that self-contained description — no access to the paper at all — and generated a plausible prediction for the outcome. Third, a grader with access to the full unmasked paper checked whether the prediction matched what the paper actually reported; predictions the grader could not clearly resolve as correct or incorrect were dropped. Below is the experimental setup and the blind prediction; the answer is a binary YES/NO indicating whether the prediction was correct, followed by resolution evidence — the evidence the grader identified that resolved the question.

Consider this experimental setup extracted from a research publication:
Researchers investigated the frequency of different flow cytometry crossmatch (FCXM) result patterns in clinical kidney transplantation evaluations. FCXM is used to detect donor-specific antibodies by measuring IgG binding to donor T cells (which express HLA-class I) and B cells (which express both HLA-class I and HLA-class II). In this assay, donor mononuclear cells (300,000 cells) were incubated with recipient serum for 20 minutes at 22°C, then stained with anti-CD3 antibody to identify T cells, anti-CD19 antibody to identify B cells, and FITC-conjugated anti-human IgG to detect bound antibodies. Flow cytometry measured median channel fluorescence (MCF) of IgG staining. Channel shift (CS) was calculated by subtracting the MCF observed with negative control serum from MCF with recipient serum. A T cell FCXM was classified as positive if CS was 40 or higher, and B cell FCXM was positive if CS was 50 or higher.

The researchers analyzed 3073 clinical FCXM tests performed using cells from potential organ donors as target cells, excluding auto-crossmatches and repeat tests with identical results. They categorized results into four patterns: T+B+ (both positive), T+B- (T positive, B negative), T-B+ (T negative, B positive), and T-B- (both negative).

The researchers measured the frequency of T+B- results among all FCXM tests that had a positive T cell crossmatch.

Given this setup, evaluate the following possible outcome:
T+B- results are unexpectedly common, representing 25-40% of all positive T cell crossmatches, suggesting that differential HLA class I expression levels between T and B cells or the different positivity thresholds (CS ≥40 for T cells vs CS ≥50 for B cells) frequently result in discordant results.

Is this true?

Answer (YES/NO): NO